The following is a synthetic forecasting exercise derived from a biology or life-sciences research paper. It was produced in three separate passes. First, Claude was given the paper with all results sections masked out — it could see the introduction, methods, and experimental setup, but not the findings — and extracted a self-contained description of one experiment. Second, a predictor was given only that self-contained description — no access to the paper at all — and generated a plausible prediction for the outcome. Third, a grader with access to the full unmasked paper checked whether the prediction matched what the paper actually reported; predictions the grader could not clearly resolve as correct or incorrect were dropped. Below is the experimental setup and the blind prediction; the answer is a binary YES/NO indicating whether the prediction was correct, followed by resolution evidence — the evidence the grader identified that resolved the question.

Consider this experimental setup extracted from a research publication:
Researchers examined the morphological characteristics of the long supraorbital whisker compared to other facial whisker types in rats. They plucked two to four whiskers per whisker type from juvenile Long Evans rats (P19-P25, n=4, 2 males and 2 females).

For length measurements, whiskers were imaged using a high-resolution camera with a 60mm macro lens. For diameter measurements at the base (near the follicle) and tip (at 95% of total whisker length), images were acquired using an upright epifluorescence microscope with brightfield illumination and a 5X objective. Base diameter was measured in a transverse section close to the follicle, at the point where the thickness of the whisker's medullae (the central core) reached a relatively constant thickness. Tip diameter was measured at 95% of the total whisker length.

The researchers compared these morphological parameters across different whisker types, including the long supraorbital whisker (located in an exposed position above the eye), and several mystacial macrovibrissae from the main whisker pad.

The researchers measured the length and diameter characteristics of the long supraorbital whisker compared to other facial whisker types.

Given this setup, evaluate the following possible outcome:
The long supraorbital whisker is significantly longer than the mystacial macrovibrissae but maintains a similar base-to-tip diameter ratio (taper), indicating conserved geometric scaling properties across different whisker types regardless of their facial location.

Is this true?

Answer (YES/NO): NO